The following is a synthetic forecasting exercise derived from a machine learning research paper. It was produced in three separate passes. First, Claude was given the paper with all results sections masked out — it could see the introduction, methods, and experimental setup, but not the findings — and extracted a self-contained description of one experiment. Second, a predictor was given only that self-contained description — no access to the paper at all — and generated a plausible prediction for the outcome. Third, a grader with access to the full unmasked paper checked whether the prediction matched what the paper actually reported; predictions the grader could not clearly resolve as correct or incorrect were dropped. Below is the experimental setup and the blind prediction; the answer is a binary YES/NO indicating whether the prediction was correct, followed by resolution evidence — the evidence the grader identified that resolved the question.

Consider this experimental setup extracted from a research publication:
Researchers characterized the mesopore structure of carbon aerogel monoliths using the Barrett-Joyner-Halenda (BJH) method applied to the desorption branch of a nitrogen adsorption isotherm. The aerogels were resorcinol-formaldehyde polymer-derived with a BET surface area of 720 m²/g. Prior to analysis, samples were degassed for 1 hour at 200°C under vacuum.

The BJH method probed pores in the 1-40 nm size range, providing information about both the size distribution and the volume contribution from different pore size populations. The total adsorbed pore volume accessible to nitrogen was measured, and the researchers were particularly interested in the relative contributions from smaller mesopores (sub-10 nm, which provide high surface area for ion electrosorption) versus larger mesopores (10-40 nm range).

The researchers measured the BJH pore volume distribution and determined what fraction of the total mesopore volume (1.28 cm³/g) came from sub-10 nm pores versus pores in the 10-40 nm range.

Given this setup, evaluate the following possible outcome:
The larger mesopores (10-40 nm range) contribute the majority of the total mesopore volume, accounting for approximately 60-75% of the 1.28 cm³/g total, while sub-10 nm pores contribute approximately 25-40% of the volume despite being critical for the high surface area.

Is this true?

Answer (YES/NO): YES